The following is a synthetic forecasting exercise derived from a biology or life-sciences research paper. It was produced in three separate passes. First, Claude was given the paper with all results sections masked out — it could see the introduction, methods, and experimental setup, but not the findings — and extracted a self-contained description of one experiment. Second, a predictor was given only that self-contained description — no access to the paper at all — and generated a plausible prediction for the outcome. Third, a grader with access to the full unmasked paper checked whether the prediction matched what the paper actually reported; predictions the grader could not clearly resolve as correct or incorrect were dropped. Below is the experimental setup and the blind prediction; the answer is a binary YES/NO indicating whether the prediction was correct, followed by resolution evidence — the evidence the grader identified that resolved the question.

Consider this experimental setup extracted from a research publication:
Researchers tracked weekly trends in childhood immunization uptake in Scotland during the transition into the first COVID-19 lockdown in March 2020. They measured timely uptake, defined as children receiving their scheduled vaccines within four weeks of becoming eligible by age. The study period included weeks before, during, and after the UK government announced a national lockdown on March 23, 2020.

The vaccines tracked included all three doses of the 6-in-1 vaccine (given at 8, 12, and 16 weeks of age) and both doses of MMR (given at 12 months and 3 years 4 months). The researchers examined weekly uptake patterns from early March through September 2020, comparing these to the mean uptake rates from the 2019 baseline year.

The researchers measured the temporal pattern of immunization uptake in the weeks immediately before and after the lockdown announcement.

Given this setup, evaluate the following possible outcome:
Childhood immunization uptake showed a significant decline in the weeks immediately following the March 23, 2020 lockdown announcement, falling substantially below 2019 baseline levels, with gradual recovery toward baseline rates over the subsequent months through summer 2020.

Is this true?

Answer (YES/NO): NO